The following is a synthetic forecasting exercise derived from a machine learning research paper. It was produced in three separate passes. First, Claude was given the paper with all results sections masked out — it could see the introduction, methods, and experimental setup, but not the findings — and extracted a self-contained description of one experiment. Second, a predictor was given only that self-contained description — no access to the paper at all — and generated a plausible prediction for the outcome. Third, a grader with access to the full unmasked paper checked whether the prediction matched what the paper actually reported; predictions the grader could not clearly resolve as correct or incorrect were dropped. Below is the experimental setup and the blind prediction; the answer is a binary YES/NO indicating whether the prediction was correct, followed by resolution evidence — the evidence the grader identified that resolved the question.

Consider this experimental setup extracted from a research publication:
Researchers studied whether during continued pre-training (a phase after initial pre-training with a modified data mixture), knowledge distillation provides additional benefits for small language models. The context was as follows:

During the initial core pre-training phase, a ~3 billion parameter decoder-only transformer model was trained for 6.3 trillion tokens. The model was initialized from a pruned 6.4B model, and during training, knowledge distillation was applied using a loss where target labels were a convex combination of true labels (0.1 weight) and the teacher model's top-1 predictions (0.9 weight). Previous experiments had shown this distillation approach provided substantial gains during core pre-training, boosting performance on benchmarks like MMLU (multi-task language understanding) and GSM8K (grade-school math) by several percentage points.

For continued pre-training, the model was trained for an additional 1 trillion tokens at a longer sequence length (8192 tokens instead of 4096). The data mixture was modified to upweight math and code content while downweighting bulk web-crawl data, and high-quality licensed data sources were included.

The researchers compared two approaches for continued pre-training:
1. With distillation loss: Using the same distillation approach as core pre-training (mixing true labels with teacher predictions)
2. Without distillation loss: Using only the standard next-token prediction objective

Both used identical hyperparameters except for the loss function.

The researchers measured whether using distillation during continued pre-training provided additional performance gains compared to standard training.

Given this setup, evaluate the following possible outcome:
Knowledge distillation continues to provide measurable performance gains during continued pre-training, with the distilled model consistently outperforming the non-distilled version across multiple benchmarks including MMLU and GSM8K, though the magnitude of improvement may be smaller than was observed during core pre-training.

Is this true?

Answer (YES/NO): NO